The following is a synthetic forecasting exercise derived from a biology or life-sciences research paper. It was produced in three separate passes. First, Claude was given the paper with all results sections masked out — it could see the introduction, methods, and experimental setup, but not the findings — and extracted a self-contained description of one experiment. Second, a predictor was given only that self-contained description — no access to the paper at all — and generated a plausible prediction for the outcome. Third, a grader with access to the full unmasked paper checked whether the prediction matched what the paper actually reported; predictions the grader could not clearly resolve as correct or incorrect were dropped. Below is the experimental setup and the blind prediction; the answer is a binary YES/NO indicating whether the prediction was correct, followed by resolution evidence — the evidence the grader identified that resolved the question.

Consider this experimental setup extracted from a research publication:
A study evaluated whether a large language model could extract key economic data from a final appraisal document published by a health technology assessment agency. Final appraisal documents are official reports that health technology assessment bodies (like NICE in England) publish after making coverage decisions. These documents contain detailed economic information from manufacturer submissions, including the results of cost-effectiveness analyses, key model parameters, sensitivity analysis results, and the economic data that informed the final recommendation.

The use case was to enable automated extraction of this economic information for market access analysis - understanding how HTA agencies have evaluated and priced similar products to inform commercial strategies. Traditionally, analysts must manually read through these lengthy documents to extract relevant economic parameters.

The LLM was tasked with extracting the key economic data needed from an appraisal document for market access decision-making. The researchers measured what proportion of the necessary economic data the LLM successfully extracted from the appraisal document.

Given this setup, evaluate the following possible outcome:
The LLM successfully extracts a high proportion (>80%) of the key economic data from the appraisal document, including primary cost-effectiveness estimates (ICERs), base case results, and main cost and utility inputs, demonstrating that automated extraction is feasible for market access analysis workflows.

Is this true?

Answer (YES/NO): NO